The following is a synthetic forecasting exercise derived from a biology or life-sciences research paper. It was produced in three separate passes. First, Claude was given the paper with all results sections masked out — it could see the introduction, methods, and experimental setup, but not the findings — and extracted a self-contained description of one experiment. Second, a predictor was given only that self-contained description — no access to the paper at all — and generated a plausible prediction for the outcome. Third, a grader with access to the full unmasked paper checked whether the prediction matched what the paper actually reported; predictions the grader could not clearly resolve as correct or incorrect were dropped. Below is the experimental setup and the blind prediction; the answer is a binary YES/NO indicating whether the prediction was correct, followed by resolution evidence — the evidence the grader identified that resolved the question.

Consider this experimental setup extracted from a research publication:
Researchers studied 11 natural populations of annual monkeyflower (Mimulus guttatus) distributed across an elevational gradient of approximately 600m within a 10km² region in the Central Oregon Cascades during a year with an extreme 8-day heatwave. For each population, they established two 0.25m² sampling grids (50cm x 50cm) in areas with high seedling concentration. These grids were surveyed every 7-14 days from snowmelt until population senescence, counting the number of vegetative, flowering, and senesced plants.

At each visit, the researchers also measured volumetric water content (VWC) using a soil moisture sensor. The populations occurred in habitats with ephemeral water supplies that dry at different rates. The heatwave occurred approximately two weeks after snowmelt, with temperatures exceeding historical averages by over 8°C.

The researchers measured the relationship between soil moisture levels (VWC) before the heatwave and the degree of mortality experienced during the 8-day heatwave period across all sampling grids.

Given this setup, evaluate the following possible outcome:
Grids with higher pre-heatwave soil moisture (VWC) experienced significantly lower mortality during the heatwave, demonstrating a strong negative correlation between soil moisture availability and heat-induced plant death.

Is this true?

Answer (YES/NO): YES